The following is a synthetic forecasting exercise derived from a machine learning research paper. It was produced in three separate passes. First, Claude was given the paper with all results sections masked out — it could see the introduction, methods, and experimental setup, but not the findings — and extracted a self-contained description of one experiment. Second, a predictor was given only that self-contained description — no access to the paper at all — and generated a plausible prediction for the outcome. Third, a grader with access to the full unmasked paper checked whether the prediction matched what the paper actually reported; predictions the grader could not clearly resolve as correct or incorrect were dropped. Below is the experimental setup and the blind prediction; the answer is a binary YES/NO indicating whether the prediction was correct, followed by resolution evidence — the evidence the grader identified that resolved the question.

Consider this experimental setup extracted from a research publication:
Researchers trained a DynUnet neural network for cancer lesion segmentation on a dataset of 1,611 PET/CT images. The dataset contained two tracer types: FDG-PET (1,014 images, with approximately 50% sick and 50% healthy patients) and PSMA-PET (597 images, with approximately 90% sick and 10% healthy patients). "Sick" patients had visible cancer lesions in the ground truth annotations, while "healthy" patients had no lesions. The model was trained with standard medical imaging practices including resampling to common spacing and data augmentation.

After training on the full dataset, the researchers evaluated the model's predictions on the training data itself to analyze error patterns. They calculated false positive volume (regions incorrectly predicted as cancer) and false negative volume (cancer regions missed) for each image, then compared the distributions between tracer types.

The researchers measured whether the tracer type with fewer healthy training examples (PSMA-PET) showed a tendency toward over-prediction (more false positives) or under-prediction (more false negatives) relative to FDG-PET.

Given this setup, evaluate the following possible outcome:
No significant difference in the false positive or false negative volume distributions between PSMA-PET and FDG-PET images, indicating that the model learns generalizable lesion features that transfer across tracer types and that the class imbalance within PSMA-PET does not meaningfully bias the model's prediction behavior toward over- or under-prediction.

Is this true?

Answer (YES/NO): NO